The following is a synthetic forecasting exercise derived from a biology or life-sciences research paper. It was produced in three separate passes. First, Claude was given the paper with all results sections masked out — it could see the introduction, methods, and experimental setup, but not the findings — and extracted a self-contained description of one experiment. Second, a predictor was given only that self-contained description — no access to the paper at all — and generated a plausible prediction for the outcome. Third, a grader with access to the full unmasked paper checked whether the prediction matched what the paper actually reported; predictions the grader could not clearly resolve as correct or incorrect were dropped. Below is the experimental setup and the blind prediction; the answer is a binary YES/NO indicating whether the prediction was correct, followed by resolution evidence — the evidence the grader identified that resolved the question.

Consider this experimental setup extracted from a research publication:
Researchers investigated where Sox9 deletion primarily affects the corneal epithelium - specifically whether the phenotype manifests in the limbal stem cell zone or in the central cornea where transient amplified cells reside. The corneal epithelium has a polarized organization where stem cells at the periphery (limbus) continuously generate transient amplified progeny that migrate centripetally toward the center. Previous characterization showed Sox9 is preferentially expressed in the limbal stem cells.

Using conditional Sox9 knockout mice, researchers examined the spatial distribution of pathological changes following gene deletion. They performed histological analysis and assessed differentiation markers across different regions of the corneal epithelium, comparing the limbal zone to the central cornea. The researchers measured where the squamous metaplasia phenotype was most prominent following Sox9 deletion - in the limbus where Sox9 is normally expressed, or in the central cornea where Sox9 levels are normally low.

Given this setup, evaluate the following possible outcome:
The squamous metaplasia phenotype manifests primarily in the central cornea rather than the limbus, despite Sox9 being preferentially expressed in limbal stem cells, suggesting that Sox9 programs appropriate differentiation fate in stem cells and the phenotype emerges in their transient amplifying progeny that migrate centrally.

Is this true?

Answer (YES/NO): YES